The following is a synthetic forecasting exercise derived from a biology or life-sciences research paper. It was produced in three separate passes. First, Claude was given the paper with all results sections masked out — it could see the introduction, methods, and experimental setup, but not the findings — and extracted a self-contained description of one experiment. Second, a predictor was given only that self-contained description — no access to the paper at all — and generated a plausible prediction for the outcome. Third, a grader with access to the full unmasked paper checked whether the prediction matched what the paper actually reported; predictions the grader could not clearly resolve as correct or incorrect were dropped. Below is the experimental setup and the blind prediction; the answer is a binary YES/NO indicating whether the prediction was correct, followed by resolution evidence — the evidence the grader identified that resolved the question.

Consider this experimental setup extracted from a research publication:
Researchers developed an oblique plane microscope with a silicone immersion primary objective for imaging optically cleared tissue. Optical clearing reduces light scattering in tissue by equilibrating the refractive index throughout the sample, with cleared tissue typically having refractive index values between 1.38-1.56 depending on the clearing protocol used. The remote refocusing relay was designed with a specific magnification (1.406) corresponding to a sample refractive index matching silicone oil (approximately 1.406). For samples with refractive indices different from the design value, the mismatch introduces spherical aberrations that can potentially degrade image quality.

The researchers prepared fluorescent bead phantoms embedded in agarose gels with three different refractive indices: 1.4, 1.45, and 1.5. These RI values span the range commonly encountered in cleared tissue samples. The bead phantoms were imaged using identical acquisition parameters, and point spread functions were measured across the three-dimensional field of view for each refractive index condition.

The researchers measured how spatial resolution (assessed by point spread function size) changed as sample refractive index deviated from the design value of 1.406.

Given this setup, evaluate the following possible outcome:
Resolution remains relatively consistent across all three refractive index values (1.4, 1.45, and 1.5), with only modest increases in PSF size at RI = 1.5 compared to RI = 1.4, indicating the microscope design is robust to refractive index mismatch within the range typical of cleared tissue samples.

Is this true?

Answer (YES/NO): NO